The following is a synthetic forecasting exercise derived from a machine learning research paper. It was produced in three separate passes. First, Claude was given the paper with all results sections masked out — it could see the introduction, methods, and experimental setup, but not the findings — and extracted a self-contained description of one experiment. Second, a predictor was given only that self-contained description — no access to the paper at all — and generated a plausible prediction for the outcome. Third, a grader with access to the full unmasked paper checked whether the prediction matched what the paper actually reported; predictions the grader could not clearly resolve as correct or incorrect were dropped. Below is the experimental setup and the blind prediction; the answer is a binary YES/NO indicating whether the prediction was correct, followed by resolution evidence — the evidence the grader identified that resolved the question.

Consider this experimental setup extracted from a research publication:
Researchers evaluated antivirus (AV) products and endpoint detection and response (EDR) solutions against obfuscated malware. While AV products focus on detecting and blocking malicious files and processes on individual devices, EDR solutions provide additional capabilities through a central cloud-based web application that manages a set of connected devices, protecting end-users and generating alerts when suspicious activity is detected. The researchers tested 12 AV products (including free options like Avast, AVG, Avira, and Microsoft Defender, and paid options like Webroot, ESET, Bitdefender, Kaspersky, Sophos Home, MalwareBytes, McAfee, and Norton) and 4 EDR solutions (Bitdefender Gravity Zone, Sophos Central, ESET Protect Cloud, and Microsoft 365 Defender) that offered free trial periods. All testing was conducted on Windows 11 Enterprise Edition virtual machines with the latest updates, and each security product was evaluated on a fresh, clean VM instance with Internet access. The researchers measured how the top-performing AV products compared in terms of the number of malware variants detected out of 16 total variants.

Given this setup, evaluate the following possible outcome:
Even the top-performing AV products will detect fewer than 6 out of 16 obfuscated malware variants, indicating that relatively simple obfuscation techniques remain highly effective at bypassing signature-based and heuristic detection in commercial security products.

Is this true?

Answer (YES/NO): NO